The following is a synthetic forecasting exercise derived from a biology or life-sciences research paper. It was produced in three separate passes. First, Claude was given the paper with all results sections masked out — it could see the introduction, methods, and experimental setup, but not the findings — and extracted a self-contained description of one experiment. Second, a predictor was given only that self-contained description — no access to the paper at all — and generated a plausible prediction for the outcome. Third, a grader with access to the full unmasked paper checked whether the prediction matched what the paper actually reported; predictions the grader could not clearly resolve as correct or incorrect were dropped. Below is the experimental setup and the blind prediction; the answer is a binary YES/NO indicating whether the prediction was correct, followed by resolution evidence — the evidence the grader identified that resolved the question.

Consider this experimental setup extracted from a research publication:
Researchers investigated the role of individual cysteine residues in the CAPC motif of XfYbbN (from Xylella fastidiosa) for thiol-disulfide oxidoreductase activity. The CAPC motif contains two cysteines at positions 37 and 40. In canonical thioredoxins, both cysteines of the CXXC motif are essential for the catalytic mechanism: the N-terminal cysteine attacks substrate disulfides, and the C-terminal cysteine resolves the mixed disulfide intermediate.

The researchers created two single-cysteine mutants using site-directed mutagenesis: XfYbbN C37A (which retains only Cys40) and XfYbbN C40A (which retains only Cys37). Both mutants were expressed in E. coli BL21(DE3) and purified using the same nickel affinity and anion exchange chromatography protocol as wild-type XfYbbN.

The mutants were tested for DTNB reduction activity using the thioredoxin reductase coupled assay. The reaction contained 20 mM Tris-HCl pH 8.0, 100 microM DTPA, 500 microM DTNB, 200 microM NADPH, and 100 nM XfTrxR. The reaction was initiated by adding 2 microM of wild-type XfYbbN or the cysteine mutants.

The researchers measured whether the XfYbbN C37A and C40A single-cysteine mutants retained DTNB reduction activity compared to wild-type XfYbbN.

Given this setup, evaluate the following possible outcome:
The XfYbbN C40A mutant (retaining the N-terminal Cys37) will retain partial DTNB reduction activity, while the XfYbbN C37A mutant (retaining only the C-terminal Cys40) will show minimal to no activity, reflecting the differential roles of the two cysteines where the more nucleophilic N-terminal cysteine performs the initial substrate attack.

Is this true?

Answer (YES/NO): NO